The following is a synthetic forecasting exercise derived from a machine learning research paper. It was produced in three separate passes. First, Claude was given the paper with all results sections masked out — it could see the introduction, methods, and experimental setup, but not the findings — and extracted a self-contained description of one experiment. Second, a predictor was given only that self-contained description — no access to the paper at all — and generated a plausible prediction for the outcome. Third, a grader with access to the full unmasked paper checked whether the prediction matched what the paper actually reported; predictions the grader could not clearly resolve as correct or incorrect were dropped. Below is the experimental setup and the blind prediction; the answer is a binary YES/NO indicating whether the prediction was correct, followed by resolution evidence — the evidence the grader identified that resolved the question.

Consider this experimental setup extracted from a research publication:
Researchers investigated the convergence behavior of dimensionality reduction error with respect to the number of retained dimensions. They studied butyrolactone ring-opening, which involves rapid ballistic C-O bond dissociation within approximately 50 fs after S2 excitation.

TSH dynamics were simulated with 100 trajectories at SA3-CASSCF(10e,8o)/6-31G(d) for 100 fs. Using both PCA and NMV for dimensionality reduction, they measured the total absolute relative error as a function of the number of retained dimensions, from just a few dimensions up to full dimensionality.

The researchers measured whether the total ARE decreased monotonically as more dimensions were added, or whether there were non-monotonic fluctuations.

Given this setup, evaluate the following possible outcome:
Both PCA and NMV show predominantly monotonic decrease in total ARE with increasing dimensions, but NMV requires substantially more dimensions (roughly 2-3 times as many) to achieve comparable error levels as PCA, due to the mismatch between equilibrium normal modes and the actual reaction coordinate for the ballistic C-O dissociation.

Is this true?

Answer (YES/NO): NO